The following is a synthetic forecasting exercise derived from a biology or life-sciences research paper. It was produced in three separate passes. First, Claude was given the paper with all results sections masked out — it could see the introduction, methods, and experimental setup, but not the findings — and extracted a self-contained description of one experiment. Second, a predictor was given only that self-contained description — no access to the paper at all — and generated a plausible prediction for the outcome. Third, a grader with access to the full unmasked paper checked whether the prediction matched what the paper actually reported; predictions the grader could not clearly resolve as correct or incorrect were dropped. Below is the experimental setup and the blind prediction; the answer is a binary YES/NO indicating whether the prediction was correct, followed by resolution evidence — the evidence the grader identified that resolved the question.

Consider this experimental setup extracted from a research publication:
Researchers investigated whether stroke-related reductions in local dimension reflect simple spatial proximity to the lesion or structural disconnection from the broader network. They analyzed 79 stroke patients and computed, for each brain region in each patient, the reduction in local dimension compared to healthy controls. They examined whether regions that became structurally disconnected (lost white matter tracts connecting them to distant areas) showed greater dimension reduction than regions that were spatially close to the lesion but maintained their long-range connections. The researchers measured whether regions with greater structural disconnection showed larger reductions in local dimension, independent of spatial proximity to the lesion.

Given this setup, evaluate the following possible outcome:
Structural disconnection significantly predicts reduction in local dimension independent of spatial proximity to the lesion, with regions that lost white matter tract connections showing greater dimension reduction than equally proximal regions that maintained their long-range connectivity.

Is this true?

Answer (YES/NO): YES